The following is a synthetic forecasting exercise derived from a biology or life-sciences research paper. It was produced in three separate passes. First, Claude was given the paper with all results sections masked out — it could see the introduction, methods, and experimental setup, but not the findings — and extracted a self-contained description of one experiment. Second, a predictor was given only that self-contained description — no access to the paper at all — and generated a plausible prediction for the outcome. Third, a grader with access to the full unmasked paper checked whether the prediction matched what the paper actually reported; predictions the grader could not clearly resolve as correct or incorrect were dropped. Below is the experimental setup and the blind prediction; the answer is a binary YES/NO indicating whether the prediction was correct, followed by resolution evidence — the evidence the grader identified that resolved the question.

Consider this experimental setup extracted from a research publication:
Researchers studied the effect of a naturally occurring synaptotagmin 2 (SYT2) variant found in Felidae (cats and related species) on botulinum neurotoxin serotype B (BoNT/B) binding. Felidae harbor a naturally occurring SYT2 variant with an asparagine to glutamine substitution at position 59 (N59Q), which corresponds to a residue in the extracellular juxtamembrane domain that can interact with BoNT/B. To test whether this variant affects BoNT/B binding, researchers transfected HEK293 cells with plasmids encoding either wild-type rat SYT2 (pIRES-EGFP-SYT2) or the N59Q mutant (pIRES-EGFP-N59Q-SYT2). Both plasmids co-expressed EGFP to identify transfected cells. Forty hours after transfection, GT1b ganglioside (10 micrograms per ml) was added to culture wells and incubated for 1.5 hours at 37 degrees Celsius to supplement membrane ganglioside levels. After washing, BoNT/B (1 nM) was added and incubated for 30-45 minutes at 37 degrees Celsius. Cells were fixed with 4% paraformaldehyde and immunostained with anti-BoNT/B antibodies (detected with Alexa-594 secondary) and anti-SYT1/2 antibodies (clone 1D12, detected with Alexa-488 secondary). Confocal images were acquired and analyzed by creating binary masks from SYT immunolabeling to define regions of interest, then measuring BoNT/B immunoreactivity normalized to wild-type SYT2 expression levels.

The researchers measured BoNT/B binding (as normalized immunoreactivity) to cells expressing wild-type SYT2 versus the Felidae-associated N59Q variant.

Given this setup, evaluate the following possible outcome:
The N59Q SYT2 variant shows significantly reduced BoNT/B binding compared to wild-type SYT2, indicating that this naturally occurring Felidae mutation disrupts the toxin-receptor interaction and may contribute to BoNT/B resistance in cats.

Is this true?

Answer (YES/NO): YES